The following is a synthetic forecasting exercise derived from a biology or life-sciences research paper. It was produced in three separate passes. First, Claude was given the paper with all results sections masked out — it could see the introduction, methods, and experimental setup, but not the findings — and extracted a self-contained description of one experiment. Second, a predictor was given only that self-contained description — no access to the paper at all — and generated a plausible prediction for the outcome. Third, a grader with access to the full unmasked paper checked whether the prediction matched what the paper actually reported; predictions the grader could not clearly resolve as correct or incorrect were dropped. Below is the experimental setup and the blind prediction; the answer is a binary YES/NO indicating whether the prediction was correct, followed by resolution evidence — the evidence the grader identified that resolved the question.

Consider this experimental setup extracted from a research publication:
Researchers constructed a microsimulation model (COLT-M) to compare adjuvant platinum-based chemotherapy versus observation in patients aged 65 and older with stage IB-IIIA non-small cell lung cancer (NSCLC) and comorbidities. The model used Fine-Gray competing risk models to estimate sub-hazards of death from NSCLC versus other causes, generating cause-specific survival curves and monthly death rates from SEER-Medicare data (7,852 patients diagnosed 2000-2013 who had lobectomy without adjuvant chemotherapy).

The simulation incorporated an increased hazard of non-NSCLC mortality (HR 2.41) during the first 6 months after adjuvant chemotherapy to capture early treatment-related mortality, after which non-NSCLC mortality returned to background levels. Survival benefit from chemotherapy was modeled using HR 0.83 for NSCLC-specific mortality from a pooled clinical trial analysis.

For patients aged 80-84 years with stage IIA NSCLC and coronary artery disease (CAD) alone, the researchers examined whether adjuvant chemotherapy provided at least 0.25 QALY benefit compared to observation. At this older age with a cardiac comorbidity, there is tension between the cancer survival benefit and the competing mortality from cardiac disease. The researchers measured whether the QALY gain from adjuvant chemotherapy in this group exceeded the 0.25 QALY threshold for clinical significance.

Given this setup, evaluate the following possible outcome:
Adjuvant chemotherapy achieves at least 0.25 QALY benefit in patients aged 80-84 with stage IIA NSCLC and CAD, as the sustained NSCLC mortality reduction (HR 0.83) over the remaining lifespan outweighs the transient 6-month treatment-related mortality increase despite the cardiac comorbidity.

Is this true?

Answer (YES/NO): NO